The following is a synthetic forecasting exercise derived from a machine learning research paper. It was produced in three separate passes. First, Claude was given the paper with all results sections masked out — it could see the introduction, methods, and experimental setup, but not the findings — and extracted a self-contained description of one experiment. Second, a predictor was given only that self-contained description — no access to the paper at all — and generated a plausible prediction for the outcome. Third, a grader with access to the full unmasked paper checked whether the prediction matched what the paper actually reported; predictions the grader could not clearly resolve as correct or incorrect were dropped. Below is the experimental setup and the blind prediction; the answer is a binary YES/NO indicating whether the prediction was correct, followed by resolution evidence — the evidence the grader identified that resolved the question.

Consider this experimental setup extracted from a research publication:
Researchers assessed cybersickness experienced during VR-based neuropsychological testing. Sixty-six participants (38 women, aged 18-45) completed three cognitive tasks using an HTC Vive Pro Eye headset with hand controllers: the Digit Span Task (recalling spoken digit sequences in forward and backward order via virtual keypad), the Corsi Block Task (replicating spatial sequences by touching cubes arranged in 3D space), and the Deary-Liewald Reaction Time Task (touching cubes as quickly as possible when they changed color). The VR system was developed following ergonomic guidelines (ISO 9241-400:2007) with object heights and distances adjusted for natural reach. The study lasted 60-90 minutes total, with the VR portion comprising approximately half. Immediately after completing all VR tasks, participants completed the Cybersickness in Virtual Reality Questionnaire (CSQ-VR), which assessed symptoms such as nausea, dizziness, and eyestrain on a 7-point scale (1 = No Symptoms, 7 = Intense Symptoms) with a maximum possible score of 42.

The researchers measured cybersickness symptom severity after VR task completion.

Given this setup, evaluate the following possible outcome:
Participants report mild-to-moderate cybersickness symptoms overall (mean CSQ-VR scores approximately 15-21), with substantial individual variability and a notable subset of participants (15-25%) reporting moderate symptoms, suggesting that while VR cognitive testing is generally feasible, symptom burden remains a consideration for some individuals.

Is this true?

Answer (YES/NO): NO